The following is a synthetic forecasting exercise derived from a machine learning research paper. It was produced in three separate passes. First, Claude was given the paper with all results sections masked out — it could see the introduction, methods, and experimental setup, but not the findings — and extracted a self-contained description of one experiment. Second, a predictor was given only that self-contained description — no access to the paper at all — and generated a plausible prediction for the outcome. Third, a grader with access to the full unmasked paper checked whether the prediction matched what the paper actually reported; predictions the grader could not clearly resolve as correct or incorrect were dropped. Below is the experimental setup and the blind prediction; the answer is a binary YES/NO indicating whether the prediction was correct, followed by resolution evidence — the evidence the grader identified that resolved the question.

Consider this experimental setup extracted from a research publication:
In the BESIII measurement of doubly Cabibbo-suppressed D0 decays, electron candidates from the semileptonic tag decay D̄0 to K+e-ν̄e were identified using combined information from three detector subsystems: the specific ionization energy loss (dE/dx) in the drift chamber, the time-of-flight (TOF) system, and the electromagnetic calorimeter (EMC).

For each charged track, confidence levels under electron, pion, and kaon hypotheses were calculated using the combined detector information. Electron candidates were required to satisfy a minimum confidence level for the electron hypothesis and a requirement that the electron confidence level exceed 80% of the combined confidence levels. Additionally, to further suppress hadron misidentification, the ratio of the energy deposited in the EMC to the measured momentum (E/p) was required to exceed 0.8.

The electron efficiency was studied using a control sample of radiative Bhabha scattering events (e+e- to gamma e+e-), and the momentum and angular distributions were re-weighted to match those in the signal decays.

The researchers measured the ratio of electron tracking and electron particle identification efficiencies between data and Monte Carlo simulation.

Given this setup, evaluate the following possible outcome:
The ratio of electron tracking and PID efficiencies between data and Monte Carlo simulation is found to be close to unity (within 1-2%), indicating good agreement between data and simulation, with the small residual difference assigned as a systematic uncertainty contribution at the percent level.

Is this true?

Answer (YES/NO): NO